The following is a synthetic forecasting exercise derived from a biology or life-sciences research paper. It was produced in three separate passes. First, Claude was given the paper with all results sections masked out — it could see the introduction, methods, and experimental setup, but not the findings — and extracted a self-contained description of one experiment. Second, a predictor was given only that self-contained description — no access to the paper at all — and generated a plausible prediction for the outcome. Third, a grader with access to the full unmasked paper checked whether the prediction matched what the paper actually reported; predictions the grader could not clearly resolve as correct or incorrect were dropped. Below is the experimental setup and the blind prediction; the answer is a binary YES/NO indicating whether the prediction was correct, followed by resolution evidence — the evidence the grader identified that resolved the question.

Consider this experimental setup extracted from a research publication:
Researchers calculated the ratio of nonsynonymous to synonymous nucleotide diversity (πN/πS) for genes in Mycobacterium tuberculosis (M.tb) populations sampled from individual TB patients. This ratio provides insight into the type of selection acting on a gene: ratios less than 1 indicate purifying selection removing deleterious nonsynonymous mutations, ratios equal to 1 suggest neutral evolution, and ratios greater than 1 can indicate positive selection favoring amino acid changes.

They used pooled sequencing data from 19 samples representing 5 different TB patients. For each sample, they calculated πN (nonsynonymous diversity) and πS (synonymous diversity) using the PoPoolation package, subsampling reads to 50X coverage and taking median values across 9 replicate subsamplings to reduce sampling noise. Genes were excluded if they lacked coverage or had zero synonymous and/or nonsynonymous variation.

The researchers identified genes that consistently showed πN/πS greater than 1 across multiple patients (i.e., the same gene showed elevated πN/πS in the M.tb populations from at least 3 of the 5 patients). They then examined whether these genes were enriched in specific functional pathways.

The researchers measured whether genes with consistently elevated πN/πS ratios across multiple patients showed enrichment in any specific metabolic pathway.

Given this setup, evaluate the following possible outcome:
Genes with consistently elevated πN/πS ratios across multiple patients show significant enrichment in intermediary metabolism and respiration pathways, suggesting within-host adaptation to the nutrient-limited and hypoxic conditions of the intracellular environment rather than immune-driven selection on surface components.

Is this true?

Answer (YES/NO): NO